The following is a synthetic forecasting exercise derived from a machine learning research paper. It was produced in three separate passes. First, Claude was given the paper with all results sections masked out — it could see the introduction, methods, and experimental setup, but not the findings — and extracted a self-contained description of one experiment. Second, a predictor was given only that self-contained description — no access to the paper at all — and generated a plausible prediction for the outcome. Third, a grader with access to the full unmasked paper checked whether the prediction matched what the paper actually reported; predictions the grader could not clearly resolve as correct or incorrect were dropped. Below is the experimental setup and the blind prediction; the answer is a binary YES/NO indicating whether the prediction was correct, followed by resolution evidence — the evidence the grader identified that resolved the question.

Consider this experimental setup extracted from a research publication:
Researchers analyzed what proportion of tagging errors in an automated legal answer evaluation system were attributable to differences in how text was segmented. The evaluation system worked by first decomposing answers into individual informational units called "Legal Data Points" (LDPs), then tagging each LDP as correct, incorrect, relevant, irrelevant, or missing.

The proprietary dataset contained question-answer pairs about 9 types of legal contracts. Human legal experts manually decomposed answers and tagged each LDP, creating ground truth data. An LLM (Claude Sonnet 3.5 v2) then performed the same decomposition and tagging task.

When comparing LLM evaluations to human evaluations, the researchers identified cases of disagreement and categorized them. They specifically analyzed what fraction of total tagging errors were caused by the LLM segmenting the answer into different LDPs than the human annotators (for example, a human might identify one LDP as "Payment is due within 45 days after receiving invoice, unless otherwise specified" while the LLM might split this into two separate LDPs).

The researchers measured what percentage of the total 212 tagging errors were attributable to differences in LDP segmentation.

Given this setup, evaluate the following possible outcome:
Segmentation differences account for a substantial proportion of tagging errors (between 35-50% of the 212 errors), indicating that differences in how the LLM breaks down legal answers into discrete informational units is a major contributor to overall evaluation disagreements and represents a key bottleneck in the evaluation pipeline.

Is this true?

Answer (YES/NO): NO